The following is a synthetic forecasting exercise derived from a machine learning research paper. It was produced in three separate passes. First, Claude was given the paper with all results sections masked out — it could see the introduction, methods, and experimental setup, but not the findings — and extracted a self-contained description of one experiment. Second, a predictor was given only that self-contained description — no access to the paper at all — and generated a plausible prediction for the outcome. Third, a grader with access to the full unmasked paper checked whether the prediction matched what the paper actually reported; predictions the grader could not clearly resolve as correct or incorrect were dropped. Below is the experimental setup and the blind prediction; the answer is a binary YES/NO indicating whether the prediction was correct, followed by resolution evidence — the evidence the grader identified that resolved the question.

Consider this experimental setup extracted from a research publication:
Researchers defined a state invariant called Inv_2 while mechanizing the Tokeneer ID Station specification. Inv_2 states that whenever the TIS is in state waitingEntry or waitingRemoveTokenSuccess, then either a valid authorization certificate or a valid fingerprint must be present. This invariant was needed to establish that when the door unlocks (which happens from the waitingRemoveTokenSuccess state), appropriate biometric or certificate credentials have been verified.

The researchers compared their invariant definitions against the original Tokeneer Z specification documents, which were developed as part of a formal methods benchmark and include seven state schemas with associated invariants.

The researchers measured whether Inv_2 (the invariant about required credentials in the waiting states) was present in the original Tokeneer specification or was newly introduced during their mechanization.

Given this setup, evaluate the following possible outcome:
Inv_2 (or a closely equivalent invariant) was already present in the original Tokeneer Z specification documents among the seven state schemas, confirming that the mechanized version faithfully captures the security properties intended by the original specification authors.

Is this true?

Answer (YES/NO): NO